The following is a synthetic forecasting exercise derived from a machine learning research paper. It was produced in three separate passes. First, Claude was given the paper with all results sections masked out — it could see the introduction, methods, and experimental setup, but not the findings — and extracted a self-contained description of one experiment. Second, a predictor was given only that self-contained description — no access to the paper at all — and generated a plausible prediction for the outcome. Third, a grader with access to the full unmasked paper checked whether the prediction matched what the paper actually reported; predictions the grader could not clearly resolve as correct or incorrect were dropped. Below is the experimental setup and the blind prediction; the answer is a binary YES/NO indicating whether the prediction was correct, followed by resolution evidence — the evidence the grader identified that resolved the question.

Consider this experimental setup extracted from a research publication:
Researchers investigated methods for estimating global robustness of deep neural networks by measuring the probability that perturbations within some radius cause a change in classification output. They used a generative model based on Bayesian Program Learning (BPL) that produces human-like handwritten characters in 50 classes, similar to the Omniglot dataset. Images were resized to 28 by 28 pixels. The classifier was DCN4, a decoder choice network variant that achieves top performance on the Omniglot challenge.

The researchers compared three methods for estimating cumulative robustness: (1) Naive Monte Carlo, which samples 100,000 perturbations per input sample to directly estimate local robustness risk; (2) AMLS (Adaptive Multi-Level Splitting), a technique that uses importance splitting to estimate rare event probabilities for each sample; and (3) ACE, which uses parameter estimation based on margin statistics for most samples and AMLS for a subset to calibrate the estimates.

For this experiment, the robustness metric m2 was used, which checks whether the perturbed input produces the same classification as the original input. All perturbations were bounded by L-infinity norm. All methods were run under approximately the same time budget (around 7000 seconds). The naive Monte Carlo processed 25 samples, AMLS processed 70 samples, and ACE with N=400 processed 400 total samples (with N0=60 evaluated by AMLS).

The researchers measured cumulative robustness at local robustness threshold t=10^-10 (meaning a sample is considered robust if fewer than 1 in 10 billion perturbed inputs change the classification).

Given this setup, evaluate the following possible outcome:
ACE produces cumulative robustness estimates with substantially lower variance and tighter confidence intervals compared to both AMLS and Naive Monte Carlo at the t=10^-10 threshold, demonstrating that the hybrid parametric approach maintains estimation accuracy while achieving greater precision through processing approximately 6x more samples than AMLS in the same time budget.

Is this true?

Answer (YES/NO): YES